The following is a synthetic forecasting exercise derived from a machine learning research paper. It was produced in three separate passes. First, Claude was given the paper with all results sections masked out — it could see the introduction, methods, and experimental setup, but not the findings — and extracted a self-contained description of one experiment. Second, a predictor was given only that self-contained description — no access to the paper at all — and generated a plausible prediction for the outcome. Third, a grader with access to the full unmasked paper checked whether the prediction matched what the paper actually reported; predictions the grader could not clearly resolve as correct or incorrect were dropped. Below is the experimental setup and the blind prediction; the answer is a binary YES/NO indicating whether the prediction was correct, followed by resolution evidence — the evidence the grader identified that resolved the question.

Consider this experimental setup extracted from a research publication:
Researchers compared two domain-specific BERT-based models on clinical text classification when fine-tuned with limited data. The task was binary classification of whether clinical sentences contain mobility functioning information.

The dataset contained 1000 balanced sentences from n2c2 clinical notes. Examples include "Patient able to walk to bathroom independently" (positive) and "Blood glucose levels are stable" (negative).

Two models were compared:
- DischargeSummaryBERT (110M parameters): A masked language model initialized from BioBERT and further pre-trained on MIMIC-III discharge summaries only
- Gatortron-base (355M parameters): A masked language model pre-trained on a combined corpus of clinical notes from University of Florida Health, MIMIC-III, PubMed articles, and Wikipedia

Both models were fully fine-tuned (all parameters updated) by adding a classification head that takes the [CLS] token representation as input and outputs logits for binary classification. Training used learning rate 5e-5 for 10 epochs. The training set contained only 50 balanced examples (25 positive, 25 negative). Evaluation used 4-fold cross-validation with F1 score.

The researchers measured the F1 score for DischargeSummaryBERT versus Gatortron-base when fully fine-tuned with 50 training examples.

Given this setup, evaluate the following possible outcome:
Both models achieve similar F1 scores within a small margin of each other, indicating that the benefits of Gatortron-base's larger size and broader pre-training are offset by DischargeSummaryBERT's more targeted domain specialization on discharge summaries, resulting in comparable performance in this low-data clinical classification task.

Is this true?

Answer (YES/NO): NO